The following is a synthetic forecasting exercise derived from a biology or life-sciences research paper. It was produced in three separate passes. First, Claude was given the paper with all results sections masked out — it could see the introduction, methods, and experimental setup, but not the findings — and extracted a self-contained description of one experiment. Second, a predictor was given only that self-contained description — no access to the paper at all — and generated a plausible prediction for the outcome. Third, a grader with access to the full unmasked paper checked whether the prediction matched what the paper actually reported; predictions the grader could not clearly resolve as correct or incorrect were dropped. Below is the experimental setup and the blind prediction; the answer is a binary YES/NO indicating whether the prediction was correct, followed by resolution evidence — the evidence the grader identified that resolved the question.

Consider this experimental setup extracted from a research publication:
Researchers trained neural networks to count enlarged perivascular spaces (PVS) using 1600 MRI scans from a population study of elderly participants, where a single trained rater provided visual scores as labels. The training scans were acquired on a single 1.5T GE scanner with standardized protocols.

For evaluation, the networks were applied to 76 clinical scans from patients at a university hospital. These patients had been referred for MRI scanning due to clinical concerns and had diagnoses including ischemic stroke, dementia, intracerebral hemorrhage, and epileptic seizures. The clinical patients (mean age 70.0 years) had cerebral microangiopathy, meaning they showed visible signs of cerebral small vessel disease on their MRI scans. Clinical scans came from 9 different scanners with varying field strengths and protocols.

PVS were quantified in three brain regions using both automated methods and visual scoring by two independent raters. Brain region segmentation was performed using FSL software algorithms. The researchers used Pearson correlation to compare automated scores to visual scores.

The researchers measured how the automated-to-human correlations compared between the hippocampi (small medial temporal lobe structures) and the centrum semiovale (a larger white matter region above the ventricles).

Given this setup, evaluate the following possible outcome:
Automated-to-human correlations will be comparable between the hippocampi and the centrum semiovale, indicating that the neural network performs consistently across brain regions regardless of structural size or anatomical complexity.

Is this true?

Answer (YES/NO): NO